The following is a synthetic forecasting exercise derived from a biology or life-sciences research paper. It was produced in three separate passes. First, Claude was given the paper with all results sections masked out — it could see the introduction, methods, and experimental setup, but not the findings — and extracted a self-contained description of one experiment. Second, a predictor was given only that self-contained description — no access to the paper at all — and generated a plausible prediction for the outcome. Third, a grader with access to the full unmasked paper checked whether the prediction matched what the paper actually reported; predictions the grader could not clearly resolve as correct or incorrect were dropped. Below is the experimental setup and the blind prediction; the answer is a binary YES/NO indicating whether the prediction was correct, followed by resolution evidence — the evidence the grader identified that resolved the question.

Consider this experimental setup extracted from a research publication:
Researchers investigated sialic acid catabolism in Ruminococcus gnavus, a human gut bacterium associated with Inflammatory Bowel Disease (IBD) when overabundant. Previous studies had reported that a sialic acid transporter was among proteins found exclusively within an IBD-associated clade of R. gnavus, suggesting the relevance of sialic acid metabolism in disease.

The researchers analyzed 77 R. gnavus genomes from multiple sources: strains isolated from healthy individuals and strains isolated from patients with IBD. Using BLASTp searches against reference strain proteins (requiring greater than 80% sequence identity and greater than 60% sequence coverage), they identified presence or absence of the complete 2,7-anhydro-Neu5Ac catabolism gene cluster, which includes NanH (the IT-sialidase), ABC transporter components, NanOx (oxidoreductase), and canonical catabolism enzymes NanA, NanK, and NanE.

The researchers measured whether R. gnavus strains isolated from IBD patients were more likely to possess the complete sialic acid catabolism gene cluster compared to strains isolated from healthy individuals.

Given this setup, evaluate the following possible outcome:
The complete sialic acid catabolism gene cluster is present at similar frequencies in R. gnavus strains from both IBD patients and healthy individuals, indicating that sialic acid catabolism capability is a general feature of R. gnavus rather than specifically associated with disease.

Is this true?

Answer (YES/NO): YES